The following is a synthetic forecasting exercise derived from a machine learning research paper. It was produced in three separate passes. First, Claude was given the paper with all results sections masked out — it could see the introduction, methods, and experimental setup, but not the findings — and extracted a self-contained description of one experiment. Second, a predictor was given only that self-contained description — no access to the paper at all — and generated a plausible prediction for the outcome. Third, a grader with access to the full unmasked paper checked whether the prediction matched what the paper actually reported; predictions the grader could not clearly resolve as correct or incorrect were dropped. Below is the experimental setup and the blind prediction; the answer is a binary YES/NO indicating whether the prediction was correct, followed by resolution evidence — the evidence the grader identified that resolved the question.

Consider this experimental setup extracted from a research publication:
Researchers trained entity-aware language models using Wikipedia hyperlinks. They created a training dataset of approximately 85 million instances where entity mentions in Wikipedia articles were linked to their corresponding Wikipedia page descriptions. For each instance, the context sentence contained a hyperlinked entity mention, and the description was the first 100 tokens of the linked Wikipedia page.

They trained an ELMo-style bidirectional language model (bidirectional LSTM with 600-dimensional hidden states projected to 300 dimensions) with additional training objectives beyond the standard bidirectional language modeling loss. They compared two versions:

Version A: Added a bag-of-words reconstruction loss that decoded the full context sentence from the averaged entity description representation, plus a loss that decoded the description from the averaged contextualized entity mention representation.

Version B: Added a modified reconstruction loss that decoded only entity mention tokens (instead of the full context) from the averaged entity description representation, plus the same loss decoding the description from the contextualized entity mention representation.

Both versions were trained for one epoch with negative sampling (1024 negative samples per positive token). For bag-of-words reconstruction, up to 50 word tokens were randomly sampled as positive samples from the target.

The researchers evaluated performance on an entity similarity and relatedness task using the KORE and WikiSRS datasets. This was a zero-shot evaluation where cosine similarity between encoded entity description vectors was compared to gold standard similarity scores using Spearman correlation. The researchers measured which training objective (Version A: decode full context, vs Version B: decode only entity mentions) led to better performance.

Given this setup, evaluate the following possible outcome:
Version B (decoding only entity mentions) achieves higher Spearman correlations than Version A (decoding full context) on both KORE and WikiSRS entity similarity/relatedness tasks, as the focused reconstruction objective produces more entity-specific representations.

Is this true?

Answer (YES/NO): NO